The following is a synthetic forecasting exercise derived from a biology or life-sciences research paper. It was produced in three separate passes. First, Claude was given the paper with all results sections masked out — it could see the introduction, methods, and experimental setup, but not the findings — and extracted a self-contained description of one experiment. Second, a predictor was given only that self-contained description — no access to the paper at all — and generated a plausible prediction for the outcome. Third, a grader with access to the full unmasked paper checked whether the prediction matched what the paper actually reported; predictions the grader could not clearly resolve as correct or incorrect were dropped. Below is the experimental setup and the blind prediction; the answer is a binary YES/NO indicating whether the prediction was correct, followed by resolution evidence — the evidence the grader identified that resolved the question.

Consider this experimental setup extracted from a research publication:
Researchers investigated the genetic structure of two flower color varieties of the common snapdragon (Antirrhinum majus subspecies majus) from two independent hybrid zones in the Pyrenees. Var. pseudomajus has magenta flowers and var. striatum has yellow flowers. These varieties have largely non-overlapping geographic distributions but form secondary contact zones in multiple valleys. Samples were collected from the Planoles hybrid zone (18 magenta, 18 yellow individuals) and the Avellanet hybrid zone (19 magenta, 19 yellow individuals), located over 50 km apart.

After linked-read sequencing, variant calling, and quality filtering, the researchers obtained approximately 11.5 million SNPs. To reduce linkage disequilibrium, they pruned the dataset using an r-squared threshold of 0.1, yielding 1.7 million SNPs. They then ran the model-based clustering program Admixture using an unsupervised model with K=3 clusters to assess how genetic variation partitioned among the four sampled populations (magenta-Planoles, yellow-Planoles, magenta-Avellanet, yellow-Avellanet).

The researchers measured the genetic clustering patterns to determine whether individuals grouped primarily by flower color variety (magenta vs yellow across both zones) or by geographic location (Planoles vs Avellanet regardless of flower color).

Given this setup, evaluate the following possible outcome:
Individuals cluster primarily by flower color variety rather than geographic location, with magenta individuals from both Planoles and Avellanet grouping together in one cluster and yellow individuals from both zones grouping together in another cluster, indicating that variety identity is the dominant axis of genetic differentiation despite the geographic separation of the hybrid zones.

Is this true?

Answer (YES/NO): NO